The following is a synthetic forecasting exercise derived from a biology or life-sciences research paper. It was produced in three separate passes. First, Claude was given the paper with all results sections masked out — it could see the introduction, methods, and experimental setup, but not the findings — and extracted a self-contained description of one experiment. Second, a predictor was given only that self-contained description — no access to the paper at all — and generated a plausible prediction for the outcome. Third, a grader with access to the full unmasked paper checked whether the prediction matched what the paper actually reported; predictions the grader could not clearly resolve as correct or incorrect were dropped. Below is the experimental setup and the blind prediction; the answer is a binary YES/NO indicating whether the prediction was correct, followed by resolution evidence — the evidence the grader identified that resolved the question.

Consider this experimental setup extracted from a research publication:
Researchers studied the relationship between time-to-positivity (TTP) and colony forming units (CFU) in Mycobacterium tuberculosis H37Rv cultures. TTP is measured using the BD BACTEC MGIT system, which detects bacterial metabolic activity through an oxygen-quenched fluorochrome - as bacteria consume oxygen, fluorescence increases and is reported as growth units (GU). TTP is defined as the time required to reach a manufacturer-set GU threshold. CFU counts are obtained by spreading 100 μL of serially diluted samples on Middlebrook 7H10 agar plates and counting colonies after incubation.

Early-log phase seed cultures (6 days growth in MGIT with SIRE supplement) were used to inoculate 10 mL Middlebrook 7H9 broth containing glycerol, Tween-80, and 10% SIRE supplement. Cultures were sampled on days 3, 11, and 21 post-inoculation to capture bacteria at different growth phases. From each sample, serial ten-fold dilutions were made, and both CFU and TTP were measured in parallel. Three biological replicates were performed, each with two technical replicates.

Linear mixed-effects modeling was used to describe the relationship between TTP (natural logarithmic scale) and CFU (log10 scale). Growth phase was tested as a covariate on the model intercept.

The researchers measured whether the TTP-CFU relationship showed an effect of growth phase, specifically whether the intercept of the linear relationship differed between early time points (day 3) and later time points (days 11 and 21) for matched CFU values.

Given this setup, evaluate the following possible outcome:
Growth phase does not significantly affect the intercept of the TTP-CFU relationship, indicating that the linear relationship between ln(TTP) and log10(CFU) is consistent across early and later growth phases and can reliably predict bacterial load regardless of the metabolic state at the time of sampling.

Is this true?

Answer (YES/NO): NO